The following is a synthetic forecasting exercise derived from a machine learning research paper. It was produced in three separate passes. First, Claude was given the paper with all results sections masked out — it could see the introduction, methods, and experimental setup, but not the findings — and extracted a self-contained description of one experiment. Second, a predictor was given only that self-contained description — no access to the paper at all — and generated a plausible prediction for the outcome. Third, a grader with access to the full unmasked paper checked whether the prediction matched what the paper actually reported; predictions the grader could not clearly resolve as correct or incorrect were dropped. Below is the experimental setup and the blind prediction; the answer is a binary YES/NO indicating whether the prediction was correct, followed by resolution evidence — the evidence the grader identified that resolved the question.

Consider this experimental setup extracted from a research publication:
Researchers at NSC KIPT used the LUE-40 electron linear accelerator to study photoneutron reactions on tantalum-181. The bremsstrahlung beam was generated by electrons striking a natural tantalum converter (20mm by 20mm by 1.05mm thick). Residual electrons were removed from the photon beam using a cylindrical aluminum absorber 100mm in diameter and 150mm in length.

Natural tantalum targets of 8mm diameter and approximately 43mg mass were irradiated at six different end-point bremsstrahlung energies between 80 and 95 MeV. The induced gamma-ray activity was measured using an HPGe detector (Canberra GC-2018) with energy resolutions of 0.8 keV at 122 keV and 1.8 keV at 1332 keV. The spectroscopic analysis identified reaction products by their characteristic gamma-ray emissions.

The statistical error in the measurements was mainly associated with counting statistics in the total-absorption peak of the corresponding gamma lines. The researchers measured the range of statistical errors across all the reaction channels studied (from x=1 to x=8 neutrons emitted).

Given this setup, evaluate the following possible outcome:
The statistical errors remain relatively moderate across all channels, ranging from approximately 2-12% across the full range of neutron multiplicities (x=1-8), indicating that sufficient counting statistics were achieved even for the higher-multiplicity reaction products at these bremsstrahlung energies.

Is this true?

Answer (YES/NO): NO